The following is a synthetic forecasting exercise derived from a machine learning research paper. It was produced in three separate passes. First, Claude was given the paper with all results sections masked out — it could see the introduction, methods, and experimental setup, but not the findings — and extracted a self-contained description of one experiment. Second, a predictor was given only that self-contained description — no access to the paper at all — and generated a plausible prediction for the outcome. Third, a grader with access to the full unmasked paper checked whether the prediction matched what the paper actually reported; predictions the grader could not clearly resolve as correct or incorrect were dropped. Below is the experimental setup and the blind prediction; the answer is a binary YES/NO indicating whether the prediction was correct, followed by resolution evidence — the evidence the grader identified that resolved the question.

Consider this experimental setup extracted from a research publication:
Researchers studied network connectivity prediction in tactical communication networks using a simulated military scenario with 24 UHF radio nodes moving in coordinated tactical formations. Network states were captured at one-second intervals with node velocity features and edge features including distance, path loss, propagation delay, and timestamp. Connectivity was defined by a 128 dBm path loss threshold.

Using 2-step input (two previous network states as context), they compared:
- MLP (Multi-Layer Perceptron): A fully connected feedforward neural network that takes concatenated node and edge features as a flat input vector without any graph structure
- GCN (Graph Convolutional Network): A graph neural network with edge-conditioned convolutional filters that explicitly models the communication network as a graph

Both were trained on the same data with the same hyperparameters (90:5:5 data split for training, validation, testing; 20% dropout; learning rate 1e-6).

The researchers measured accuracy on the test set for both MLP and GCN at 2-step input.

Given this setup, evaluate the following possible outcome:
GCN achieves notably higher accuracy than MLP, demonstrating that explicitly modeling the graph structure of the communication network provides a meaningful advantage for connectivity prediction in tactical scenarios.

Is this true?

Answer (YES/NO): NO